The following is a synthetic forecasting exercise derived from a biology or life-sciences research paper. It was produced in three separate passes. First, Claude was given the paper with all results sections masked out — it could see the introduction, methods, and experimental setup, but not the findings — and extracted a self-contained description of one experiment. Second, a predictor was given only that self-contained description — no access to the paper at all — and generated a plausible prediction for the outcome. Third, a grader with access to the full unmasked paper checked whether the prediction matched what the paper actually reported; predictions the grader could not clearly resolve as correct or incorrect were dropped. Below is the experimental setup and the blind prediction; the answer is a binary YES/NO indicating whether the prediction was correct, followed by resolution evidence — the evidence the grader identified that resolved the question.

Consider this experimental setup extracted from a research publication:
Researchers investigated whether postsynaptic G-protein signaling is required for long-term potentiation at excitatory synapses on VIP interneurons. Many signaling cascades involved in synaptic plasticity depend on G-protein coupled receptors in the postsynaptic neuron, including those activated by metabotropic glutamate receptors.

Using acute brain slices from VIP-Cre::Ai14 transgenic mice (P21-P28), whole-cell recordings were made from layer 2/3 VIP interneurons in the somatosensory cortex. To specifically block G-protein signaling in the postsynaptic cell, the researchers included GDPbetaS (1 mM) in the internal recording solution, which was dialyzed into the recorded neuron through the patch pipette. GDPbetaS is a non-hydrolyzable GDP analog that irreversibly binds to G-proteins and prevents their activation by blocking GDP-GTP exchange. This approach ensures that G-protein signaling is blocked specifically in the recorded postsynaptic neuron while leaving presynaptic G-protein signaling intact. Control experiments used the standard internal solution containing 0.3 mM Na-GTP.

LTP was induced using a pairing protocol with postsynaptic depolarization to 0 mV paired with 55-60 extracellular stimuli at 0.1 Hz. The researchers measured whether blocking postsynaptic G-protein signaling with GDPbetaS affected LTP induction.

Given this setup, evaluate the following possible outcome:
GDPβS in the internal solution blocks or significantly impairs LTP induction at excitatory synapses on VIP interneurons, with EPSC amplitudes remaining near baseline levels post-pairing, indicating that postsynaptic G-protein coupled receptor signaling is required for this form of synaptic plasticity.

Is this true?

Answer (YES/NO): YES